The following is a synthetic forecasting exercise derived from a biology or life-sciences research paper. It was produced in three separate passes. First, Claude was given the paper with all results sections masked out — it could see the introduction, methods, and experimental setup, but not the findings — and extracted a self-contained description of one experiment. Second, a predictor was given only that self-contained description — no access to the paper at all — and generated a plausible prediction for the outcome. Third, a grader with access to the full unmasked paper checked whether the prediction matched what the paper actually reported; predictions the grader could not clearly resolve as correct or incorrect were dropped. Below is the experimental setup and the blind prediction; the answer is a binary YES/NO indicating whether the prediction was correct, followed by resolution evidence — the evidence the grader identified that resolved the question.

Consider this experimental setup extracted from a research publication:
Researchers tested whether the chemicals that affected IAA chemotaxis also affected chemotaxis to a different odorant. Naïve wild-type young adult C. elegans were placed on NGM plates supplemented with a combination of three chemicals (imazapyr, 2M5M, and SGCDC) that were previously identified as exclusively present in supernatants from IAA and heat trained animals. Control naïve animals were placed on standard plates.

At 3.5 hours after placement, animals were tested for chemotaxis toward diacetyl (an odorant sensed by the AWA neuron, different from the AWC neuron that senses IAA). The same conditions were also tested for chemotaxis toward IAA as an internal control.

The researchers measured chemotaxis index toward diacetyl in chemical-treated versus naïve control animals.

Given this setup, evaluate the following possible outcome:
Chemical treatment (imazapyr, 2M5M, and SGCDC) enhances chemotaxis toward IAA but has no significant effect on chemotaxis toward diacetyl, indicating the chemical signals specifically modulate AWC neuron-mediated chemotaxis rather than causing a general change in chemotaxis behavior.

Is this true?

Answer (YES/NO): NO